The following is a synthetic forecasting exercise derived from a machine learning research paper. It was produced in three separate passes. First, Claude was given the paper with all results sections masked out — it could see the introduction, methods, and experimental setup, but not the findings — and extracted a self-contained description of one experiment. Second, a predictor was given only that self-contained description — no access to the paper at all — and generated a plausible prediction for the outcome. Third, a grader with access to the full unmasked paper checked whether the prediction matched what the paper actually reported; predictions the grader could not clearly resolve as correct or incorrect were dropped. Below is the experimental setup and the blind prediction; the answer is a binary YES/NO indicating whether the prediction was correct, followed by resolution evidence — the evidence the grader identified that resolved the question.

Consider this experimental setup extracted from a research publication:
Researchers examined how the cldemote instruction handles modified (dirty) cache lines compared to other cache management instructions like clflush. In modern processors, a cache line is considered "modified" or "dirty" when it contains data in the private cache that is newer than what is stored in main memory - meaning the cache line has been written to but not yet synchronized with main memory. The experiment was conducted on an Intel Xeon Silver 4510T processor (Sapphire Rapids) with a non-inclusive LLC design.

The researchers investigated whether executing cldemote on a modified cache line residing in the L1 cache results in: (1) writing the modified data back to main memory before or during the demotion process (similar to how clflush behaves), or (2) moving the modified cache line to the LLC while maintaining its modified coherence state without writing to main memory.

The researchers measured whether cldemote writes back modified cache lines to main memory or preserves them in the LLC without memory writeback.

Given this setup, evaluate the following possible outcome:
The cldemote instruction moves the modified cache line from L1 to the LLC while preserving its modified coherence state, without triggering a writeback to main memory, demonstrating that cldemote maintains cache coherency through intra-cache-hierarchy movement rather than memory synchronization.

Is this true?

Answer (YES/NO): YES